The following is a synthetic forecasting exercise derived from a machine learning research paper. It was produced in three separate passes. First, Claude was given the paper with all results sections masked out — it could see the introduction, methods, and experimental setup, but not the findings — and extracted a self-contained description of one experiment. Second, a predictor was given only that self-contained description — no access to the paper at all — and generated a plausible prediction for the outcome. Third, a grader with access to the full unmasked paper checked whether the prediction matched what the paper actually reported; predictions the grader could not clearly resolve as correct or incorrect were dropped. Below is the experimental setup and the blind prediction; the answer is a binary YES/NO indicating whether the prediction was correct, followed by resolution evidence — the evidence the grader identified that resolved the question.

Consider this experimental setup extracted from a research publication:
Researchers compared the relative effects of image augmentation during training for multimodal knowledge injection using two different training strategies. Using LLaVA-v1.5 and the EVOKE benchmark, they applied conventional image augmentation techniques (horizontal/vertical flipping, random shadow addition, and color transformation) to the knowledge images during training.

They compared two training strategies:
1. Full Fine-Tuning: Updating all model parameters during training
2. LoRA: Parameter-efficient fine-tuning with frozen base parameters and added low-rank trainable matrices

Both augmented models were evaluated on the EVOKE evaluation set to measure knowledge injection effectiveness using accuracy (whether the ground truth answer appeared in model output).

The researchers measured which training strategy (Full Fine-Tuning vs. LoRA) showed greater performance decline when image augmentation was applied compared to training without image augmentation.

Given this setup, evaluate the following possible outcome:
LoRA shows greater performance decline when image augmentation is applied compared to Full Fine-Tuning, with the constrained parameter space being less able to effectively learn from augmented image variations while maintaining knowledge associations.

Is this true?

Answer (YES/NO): NO